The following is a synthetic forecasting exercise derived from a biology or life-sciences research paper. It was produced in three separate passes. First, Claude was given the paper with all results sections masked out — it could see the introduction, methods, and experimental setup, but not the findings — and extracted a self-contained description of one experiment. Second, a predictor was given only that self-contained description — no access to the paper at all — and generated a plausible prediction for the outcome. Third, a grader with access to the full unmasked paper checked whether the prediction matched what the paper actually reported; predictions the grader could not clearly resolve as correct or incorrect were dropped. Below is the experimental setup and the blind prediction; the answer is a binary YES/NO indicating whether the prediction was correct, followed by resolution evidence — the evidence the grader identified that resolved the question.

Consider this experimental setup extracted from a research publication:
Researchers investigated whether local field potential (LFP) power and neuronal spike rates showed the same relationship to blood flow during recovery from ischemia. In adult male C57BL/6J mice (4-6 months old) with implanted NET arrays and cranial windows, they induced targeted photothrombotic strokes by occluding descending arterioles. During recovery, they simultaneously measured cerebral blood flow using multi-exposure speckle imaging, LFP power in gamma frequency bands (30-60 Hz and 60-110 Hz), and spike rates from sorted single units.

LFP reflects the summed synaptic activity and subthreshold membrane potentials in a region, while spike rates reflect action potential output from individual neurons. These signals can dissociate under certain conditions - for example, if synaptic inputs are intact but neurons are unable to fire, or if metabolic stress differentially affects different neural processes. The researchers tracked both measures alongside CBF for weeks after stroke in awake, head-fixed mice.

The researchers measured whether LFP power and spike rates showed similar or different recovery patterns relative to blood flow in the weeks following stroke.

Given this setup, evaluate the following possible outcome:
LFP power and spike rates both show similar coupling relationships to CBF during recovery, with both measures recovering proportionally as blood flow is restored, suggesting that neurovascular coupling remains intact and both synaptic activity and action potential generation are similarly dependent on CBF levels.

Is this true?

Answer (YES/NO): NO